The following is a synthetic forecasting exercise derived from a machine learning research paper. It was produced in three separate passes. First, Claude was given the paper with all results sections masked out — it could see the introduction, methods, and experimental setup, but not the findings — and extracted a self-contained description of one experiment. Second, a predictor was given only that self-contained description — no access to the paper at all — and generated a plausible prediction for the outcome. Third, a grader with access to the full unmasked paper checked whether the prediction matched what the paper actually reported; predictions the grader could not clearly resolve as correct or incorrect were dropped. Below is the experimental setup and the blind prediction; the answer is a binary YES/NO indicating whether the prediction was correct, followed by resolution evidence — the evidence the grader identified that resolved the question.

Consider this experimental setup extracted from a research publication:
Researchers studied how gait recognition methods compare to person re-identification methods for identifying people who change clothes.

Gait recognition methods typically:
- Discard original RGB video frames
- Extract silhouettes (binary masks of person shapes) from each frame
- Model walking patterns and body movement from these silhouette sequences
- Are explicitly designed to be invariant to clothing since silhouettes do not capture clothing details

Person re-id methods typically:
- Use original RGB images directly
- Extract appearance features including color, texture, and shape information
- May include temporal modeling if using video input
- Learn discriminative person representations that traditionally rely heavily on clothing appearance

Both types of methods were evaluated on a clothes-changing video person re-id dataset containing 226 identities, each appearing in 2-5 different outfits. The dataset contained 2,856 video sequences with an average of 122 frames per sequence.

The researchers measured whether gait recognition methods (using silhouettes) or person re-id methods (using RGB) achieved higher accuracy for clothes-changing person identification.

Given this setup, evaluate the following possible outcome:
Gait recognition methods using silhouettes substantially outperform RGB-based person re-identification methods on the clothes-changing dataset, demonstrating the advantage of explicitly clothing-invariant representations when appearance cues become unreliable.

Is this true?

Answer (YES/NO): NO